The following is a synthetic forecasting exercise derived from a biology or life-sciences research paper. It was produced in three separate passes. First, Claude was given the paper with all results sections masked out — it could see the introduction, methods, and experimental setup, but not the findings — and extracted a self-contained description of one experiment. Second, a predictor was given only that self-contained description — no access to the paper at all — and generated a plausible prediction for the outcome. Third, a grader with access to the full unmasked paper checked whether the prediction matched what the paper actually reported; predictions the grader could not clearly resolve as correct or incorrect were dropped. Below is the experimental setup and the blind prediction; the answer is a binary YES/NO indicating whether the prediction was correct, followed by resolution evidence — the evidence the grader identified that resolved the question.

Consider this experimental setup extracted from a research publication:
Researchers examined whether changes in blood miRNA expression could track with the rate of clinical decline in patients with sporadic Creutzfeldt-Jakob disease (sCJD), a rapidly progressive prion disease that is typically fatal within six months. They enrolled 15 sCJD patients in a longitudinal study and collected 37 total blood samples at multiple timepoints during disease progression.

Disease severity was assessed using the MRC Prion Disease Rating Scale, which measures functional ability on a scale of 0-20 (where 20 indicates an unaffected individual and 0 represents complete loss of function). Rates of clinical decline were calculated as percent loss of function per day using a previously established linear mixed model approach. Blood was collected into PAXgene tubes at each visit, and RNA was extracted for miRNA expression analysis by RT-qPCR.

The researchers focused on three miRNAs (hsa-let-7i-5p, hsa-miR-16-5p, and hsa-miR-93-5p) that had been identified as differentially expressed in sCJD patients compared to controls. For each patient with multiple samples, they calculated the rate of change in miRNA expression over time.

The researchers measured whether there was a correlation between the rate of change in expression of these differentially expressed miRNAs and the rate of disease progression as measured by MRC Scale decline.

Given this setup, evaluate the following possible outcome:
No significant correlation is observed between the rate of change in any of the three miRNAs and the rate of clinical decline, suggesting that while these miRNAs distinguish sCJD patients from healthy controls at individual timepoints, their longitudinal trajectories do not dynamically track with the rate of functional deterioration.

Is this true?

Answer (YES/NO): NO